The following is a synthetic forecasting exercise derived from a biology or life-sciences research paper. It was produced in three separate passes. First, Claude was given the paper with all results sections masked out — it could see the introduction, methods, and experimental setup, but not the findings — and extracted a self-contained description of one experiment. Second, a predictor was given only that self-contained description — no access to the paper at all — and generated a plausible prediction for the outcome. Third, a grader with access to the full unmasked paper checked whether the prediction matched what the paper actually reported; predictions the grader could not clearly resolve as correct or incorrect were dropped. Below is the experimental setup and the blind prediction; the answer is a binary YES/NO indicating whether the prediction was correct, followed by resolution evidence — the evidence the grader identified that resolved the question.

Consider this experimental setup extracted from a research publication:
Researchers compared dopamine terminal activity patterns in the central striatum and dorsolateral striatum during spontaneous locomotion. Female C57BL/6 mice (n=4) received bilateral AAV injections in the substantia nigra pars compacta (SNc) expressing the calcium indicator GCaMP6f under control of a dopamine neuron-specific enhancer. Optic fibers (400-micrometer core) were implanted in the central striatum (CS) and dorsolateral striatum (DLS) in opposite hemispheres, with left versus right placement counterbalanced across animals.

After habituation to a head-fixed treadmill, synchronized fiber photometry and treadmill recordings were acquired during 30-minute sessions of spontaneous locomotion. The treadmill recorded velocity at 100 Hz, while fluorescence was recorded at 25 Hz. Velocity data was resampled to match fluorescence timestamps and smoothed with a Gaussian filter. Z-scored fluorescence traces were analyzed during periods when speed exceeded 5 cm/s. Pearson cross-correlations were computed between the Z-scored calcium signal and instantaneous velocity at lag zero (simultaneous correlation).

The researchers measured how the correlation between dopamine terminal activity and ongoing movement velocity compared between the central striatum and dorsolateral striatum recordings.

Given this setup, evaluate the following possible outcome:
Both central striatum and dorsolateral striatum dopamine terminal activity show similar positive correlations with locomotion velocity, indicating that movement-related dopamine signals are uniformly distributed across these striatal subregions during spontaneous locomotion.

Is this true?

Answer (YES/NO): NO